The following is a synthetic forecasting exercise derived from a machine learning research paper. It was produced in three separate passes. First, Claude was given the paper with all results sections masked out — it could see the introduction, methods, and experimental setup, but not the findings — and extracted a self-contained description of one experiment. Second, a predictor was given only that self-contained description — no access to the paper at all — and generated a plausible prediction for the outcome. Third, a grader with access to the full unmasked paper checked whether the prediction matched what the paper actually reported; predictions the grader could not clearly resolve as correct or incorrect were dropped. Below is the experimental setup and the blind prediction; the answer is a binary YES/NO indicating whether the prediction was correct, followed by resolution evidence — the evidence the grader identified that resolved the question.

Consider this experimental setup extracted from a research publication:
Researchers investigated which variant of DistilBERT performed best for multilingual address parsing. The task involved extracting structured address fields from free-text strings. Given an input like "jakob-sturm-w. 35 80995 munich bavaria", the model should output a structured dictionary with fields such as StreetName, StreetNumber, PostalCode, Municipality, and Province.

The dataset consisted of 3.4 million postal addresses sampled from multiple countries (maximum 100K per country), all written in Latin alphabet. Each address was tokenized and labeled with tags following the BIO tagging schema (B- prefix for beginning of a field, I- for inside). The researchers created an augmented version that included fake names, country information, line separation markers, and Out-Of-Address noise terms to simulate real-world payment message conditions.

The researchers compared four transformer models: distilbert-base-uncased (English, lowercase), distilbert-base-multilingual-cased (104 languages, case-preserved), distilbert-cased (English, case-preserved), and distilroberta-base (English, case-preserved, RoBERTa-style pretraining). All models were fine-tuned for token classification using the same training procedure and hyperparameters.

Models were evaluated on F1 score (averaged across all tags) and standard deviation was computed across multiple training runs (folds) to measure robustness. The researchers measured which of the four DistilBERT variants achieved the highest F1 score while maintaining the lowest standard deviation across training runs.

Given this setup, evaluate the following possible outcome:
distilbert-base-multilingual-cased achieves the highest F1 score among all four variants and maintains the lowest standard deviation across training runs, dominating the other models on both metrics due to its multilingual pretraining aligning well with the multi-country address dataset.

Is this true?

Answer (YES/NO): NO